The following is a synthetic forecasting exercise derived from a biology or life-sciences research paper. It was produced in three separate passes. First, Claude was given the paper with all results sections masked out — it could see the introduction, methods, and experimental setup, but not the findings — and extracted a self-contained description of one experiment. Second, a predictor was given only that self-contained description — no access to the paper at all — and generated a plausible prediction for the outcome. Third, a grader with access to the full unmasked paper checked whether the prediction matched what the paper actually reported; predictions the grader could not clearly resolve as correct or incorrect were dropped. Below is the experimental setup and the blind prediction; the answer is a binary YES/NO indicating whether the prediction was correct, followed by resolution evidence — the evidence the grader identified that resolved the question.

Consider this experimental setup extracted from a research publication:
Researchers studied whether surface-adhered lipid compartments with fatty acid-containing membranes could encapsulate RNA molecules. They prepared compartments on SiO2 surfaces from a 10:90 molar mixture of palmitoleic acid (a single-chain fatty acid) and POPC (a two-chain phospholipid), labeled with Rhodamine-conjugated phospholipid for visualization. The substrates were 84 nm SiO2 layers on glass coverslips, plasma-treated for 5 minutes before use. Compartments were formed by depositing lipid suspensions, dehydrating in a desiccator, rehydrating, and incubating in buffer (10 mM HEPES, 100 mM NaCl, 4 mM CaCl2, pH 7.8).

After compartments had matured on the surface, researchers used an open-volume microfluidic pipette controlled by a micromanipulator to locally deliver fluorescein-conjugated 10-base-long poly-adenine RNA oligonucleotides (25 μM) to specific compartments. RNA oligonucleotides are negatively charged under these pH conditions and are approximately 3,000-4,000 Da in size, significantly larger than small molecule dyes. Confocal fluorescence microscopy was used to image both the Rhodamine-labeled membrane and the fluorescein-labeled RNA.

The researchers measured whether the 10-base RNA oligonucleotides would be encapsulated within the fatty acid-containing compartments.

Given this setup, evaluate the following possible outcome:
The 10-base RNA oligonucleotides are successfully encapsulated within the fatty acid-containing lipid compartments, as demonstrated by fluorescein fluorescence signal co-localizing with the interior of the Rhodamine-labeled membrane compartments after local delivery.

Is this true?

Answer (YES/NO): YES